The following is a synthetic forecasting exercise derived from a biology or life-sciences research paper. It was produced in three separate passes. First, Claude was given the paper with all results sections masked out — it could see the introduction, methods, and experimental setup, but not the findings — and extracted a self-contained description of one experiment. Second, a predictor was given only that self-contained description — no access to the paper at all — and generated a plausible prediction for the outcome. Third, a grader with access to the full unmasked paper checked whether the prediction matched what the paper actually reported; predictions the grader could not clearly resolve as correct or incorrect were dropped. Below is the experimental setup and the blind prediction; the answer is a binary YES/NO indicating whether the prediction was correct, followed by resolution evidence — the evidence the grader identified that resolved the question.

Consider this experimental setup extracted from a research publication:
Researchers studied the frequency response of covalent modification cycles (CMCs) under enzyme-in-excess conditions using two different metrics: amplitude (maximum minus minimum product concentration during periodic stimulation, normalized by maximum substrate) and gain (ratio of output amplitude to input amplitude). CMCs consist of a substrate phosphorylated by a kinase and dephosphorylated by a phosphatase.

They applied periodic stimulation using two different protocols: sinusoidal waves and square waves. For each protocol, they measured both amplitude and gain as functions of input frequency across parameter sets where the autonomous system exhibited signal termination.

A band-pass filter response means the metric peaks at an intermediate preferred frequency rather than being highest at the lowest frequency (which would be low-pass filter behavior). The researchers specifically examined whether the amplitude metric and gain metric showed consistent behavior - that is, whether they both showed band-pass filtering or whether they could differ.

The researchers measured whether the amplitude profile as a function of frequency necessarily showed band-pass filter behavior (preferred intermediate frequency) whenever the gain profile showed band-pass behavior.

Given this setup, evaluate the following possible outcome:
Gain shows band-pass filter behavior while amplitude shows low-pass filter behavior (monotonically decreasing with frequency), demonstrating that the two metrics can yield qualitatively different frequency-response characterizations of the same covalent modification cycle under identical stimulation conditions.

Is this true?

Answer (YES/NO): YES